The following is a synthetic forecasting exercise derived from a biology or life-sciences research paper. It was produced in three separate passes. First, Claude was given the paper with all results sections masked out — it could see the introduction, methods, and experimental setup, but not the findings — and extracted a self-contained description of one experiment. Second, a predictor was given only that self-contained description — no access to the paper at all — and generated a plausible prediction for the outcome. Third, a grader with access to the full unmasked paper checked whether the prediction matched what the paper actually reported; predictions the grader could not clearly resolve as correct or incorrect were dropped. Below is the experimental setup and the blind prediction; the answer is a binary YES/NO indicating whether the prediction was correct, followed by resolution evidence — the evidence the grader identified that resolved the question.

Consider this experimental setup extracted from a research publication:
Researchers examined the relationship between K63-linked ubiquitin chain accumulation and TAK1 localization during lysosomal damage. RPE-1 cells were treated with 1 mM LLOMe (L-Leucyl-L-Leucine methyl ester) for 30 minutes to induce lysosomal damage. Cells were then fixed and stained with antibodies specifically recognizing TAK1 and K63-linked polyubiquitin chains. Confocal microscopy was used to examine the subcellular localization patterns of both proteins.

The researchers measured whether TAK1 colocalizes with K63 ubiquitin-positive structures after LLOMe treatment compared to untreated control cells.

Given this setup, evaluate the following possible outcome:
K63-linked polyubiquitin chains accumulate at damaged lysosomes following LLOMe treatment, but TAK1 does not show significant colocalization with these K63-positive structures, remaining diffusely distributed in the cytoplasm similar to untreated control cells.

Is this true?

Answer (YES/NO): NO